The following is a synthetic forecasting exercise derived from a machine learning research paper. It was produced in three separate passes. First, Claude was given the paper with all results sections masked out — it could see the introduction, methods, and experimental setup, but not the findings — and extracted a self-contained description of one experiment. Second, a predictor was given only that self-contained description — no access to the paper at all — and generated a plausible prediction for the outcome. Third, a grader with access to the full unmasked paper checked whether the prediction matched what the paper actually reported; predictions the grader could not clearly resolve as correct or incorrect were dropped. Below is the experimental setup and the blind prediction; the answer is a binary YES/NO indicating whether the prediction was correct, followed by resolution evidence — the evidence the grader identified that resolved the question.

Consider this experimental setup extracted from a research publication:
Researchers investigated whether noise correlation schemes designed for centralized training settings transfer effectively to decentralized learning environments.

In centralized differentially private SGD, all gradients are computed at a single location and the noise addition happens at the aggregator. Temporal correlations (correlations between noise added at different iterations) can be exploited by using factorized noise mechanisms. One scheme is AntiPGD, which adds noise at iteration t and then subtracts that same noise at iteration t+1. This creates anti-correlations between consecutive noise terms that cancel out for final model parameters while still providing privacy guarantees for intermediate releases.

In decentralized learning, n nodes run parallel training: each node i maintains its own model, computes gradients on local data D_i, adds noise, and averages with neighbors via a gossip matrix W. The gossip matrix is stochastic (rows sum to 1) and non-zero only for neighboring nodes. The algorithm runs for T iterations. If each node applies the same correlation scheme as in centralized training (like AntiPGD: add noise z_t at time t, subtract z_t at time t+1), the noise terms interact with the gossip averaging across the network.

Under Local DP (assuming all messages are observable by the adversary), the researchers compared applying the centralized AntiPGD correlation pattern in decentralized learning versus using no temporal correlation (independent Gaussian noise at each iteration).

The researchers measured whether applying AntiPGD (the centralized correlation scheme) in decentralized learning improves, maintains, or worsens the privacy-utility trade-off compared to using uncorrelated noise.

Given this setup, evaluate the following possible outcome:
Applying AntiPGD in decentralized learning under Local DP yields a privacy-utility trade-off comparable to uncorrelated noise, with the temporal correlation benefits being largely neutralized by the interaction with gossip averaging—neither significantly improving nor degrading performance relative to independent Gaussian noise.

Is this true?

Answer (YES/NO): NO